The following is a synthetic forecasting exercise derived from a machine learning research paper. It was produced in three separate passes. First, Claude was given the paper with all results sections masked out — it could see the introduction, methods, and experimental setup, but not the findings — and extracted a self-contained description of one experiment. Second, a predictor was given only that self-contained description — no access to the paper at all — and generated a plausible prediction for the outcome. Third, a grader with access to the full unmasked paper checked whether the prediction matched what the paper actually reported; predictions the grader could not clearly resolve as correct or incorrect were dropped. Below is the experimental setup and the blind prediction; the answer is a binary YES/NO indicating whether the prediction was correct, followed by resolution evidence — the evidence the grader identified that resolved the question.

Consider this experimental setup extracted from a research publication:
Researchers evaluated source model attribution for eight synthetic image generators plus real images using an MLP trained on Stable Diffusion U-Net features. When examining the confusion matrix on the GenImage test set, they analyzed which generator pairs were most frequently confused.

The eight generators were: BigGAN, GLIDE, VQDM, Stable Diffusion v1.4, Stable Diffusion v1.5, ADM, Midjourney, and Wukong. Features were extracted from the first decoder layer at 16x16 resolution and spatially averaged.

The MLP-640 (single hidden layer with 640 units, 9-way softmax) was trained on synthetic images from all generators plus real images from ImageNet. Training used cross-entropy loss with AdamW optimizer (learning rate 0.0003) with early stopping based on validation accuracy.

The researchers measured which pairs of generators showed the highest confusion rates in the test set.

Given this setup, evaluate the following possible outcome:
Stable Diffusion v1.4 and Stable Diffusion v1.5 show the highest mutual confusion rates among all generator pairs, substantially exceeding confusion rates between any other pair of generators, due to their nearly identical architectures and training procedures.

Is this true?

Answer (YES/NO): YES